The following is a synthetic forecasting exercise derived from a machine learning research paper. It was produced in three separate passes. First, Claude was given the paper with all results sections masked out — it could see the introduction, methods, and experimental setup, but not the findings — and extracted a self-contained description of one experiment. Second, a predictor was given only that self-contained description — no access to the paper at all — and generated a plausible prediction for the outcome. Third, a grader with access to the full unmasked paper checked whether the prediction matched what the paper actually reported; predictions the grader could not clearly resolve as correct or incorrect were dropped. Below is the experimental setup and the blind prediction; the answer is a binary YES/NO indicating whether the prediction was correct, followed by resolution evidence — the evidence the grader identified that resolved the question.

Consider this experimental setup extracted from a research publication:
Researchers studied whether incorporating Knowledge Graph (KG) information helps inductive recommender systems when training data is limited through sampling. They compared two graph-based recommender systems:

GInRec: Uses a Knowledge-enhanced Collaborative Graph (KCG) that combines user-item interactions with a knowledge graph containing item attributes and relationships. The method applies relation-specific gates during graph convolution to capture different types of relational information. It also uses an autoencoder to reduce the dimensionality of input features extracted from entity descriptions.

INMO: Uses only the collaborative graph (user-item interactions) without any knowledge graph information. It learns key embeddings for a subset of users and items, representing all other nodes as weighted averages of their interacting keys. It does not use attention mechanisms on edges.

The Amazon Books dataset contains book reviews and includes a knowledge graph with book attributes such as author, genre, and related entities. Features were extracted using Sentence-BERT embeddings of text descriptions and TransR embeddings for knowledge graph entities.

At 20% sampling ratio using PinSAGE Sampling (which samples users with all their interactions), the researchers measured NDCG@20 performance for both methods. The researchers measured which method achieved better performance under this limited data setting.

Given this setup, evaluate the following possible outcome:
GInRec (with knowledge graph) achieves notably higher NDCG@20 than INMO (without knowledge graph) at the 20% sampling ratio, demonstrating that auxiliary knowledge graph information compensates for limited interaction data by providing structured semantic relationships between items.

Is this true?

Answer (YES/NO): NO